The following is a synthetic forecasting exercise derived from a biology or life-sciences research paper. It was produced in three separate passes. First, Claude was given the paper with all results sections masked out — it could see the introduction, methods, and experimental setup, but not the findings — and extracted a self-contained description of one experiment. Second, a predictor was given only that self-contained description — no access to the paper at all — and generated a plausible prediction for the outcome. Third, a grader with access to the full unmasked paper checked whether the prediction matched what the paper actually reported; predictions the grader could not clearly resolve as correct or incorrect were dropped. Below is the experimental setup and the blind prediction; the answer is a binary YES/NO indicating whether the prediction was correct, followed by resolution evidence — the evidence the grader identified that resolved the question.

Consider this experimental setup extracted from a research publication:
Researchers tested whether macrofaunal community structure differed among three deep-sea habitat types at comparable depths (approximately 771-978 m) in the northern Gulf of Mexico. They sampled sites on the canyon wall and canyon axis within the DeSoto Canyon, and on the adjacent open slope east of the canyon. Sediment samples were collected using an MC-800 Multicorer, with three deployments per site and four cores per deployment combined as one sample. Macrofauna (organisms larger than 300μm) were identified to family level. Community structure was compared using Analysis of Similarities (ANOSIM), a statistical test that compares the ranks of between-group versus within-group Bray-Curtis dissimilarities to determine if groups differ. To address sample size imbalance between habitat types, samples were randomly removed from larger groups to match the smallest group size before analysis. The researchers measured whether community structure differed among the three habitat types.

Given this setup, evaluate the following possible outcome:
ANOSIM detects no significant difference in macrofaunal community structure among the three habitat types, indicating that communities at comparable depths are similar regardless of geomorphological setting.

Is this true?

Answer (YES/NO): NO